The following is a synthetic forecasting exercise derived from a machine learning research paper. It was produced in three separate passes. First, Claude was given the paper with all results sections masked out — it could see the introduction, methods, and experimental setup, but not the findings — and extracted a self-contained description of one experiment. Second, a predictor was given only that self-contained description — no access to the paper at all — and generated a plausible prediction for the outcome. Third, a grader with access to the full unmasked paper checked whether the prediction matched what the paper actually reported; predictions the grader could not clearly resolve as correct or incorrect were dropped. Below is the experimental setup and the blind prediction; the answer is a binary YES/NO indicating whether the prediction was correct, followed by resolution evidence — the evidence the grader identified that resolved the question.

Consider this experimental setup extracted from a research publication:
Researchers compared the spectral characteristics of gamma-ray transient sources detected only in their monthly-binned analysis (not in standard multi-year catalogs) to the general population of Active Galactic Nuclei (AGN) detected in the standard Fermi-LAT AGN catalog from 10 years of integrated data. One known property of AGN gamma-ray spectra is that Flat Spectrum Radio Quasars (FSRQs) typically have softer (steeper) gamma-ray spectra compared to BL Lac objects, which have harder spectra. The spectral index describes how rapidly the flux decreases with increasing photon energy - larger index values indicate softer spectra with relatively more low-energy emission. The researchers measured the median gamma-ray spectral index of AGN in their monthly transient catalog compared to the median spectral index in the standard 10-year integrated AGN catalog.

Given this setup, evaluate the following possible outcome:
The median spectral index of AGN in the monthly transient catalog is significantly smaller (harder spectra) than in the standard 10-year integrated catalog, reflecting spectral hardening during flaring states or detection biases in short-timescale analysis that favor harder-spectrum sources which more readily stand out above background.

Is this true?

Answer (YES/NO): NO